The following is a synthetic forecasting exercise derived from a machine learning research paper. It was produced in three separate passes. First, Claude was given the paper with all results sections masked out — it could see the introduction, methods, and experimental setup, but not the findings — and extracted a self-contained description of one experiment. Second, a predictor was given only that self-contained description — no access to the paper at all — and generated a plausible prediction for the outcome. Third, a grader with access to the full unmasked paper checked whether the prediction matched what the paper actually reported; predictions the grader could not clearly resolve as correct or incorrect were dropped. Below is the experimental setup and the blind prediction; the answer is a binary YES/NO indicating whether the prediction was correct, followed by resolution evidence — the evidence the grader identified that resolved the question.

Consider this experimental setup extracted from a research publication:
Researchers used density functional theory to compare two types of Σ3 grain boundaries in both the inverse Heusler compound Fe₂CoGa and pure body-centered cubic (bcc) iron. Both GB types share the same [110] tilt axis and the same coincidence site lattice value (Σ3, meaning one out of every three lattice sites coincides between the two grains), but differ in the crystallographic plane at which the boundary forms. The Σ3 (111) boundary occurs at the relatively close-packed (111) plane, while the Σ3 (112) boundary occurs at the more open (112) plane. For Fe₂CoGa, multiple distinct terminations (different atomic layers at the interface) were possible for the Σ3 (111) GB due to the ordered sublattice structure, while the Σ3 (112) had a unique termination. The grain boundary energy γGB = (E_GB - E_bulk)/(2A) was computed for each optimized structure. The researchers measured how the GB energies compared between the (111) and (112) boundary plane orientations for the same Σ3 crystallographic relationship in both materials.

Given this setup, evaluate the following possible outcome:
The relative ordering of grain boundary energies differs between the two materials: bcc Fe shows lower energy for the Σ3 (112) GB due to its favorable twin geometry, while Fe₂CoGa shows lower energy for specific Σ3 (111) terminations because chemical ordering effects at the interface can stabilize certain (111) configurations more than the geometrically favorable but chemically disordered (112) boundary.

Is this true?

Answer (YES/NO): NO